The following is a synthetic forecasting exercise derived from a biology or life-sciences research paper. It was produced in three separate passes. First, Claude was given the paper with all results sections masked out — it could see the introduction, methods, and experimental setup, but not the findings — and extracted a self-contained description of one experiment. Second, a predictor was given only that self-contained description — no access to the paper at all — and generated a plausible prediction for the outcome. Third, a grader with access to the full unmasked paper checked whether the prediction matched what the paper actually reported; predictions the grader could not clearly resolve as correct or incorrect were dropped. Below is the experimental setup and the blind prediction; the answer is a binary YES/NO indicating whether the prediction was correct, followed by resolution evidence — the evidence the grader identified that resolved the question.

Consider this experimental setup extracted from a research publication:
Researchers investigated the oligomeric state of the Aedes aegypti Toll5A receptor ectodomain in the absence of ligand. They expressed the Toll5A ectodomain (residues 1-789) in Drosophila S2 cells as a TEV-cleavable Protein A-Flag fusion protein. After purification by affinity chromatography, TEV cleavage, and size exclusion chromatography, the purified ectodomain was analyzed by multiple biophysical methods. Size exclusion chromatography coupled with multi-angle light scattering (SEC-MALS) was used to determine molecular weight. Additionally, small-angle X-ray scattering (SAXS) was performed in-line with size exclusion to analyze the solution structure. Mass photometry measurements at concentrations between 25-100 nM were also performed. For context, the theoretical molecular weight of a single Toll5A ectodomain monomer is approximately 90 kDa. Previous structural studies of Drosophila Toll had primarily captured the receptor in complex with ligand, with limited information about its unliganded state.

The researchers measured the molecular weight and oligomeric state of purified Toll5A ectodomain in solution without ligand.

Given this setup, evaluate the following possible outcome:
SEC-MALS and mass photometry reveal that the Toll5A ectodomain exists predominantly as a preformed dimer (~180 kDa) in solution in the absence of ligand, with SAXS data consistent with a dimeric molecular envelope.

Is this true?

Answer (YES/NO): NO